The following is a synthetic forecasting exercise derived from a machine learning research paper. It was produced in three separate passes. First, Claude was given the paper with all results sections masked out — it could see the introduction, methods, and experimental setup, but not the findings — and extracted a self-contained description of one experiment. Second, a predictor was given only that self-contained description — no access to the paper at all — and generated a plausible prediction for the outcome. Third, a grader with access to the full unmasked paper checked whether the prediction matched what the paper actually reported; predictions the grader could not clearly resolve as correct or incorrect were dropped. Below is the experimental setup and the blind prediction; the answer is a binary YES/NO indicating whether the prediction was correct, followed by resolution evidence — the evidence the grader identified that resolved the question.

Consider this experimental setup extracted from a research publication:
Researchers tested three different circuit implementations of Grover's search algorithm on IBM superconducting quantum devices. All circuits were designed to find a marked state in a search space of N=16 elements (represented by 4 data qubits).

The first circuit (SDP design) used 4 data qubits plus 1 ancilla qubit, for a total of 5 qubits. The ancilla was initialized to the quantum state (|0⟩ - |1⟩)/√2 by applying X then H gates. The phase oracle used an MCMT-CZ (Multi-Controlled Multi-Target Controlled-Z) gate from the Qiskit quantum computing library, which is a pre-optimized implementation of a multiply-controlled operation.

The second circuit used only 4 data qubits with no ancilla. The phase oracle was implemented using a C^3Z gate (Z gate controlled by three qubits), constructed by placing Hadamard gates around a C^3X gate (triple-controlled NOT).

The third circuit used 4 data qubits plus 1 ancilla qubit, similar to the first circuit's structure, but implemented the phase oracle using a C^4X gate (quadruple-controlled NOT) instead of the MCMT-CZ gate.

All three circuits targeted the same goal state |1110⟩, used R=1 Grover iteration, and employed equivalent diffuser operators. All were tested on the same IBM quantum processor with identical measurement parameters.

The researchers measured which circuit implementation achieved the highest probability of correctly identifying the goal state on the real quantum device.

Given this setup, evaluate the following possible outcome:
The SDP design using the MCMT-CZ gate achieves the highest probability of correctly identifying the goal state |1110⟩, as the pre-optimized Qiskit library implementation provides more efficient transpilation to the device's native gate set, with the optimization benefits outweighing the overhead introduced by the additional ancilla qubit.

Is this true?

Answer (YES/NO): NO